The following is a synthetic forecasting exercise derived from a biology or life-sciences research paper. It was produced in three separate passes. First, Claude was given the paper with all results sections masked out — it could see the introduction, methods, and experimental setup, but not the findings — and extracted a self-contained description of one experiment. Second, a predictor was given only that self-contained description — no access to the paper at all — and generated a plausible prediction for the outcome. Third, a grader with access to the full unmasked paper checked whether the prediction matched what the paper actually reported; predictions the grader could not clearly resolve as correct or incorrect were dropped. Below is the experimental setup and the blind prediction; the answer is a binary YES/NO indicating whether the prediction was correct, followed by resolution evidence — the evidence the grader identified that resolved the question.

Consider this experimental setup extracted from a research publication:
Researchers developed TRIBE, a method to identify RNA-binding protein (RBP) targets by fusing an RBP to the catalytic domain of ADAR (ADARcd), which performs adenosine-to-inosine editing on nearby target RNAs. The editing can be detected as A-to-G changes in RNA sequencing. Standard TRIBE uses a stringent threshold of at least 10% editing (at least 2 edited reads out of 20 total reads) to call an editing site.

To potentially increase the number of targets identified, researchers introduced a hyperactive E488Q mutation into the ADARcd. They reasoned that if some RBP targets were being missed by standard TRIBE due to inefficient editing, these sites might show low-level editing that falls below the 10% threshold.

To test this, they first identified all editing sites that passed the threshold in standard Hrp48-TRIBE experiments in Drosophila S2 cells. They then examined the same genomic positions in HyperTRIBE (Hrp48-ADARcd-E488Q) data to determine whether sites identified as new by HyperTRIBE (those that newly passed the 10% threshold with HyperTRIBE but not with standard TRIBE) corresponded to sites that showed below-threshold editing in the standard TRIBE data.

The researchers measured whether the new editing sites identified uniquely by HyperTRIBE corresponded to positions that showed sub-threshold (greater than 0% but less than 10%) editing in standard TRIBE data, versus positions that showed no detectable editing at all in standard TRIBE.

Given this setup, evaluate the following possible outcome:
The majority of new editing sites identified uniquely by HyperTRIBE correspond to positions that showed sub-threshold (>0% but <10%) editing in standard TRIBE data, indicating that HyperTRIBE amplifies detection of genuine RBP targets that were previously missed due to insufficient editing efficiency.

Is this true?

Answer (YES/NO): NO